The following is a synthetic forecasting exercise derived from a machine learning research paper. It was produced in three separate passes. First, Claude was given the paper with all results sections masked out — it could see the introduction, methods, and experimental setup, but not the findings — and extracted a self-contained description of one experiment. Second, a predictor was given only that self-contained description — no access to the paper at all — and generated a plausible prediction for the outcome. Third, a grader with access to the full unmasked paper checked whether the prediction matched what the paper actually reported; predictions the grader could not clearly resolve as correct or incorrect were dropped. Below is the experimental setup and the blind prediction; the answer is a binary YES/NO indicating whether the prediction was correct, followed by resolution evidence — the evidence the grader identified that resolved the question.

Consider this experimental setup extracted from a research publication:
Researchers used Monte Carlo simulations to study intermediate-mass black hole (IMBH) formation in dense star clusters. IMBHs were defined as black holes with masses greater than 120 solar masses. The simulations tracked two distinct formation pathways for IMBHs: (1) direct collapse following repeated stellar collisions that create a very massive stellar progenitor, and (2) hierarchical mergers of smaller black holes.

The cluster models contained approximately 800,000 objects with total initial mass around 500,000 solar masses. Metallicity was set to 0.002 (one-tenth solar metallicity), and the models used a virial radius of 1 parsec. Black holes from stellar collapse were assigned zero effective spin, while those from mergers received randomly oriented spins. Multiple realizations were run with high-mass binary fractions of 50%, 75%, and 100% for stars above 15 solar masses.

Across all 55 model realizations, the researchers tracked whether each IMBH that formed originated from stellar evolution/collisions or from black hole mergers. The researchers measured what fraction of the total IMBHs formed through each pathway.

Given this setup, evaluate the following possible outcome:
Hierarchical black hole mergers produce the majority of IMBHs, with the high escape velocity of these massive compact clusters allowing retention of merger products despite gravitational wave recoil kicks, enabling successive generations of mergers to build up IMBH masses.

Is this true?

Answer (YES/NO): NO